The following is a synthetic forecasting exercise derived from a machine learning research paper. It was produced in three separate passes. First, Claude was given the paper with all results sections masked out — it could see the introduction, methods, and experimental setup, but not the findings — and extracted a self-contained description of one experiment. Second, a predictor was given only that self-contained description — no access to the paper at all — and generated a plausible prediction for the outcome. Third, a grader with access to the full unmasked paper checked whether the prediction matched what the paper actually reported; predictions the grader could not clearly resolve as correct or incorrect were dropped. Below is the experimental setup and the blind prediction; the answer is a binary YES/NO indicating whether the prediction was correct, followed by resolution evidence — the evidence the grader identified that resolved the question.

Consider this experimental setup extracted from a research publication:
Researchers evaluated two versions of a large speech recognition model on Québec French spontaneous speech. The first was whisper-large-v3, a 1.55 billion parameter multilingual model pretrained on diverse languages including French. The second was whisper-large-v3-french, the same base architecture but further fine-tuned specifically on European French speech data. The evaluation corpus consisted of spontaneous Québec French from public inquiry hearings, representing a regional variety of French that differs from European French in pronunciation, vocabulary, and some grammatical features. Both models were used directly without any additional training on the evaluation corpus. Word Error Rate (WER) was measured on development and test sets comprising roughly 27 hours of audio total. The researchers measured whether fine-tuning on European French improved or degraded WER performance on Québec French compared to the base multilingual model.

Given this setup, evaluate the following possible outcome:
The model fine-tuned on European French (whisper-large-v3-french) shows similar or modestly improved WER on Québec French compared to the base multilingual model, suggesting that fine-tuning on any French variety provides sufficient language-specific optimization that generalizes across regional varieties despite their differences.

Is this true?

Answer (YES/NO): NO